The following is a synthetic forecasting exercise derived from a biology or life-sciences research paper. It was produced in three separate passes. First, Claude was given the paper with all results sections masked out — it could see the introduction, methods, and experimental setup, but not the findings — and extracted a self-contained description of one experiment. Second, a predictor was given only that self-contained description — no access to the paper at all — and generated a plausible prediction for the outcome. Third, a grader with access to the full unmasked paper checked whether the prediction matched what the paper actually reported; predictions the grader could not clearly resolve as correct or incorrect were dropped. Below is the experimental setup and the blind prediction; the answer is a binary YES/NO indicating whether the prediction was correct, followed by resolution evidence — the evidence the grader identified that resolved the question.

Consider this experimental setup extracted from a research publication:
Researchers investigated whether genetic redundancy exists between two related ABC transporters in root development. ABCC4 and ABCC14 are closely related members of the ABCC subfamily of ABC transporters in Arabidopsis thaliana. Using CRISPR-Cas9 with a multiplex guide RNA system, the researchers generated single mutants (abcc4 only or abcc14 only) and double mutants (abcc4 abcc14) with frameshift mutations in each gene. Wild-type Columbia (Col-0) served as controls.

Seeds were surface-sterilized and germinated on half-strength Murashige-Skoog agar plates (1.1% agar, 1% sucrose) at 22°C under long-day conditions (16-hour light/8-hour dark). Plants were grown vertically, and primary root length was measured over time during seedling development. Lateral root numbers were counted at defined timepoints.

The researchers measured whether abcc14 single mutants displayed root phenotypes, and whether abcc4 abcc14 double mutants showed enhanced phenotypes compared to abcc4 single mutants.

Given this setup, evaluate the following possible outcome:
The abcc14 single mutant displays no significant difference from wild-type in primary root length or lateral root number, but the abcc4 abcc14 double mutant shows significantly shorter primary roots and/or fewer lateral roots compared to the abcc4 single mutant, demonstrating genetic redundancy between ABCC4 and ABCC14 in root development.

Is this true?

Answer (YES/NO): NO